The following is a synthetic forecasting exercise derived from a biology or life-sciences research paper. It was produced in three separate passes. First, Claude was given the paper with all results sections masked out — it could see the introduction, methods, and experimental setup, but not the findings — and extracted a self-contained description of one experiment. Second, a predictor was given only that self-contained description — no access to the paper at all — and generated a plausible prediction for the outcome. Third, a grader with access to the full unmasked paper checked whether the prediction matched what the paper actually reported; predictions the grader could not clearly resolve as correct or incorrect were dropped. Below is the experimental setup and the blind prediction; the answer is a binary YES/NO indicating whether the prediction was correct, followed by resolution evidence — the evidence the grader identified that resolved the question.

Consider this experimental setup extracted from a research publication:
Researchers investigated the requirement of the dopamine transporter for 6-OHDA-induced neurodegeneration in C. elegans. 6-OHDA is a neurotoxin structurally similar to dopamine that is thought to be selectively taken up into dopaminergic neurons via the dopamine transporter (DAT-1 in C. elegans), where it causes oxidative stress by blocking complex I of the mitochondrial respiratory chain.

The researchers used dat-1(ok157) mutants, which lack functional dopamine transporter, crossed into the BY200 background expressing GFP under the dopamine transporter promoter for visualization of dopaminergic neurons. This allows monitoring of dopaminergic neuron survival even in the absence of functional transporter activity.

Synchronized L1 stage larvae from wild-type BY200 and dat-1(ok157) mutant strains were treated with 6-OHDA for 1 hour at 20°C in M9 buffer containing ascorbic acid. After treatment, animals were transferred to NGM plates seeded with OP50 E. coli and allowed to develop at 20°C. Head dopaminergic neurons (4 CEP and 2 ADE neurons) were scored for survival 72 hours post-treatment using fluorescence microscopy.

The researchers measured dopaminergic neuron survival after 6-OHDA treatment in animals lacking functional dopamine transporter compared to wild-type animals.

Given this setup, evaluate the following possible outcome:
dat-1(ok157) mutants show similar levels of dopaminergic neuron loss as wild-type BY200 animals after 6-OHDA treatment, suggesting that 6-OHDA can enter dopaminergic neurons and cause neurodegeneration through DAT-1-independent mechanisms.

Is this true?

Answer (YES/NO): NO